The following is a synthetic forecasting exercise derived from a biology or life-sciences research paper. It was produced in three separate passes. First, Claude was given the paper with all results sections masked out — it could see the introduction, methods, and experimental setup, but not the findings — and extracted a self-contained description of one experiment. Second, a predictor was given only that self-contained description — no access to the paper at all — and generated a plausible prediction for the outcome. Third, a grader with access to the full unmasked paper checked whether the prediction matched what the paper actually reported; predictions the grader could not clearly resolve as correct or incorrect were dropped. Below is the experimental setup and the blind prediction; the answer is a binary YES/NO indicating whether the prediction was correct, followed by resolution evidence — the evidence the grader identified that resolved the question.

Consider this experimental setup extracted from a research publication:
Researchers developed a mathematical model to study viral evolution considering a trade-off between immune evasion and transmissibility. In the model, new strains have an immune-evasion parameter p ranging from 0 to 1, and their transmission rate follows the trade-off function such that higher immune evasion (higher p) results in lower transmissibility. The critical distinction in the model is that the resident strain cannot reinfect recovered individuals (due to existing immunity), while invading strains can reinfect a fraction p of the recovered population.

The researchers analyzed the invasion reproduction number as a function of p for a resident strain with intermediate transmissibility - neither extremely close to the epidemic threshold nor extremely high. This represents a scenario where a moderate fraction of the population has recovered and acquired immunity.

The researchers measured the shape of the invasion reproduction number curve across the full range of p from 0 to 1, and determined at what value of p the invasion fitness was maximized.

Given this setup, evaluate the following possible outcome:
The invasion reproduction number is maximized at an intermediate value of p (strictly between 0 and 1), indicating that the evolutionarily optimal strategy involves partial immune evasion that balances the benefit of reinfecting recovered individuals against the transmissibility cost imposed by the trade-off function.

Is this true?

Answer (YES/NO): YES